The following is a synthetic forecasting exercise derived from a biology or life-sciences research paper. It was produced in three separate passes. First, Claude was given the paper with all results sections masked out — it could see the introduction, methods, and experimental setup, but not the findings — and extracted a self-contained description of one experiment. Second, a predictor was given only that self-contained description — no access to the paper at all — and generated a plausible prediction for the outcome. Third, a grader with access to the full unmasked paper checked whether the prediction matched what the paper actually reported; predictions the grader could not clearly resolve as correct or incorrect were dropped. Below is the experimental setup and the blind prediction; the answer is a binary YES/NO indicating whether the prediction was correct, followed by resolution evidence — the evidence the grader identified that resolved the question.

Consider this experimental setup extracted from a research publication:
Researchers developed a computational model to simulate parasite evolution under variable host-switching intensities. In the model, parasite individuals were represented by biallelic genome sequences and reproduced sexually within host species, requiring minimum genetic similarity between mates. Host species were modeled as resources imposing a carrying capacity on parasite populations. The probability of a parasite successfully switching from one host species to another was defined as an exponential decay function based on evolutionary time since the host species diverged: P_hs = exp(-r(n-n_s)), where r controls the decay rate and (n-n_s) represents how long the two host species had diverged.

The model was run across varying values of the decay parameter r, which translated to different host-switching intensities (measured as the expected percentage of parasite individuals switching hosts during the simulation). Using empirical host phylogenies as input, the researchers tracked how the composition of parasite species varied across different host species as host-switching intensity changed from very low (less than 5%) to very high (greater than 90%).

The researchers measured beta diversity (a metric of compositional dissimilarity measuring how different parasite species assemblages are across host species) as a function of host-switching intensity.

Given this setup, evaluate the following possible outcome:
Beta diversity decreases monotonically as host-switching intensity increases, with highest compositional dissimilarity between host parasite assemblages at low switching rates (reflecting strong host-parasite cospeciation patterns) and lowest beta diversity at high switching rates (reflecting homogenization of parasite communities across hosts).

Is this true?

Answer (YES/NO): YES